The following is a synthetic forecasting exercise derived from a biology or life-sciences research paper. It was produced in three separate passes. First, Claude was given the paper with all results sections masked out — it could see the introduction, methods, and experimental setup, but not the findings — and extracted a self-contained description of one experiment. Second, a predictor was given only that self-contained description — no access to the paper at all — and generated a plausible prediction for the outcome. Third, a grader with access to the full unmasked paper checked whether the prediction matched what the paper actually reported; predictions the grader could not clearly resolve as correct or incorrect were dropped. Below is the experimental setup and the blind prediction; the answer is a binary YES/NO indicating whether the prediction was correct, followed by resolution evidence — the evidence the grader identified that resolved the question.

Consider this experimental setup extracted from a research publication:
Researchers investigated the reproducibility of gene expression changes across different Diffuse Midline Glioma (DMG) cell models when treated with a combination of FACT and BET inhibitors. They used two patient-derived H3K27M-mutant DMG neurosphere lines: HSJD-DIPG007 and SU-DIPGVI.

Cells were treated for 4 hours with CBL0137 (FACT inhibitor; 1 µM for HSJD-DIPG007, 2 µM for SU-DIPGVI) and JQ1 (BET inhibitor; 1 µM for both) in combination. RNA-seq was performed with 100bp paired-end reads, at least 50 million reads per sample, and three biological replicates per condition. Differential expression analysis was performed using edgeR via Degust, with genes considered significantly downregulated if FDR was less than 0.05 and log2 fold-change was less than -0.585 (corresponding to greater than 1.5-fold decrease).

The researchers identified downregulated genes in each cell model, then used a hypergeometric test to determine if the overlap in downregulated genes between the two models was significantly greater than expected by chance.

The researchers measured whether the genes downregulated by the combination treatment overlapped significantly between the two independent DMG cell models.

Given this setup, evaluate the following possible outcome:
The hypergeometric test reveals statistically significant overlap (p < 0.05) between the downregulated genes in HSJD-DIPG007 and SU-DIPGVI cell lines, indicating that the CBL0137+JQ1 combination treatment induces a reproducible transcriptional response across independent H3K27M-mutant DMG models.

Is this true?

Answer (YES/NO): YES